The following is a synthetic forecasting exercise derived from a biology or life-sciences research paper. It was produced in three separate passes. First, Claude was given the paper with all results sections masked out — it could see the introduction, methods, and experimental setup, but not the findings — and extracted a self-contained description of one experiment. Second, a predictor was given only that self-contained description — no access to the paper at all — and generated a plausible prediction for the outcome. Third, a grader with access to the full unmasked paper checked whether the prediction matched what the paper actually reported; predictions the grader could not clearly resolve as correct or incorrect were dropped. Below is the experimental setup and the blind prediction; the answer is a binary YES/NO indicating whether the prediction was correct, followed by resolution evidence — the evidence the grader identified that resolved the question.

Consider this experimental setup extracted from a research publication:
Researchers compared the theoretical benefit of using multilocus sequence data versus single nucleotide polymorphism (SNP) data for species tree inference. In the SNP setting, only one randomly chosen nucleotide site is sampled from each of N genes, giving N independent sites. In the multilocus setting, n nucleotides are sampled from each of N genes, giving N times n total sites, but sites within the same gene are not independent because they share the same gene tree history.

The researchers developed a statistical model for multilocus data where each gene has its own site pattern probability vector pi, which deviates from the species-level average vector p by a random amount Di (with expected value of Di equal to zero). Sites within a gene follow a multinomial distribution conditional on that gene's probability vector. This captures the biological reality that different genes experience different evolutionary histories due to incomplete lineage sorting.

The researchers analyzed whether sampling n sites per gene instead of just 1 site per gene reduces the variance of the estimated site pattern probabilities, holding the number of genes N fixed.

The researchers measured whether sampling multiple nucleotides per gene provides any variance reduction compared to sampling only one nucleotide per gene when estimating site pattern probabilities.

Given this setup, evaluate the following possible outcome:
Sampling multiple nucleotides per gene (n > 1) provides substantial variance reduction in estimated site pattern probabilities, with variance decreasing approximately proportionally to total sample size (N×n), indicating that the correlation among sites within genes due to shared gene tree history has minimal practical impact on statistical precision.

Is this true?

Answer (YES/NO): NO